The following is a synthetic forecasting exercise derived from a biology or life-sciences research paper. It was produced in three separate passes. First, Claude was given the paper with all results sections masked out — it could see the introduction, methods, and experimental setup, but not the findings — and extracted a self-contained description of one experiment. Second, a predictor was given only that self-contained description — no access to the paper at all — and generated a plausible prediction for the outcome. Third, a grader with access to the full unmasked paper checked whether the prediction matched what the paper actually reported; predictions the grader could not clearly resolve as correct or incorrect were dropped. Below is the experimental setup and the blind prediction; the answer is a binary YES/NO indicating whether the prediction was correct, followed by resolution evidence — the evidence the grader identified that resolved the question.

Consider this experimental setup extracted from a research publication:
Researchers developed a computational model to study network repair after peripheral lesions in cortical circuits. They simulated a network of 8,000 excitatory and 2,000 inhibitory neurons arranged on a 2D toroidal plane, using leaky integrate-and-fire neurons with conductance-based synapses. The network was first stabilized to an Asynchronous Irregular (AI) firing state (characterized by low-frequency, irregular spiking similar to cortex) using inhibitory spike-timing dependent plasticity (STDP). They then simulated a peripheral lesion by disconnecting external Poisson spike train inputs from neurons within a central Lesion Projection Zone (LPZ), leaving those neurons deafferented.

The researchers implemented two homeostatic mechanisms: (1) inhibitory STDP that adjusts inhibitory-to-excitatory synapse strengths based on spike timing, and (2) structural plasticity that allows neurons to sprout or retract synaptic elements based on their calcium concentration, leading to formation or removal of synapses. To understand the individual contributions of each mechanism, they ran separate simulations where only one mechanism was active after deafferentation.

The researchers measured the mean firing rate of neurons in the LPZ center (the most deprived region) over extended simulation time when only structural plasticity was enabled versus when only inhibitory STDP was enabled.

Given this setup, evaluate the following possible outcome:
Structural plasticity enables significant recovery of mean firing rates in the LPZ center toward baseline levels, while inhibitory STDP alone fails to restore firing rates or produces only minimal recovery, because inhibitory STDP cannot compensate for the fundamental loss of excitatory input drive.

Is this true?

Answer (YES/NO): YES